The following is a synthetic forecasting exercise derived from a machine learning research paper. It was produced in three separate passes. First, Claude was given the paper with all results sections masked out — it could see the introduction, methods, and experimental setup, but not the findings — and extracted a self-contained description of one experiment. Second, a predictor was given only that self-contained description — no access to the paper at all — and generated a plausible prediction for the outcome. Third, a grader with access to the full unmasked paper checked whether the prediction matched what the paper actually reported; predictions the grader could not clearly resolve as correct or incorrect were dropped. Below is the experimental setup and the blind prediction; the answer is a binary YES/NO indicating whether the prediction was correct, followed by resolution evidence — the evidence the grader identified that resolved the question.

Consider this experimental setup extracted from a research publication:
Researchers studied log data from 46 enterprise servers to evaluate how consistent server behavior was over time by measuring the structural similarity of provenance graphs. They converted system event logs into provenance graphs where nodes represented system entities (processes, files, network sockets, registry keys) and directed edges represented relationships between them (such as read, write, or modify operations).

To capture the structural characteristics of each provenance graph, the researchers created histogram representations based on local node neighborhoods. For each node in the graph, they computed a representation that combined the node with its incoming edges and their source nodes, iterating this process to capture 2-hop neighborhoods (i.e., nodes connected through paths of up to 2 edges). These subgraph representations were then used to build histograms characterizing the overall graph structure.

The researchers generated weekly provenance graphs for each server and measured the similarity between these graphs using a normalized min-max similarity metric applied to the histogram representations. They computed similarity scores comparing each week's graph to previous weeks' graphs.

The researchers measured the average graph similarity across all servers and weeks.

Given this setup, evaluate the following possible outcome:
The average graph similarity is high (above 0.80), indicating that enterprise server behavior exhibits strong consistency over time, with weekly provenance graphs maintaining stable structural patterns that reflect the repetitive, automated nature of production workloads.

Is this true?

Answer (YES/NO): NO